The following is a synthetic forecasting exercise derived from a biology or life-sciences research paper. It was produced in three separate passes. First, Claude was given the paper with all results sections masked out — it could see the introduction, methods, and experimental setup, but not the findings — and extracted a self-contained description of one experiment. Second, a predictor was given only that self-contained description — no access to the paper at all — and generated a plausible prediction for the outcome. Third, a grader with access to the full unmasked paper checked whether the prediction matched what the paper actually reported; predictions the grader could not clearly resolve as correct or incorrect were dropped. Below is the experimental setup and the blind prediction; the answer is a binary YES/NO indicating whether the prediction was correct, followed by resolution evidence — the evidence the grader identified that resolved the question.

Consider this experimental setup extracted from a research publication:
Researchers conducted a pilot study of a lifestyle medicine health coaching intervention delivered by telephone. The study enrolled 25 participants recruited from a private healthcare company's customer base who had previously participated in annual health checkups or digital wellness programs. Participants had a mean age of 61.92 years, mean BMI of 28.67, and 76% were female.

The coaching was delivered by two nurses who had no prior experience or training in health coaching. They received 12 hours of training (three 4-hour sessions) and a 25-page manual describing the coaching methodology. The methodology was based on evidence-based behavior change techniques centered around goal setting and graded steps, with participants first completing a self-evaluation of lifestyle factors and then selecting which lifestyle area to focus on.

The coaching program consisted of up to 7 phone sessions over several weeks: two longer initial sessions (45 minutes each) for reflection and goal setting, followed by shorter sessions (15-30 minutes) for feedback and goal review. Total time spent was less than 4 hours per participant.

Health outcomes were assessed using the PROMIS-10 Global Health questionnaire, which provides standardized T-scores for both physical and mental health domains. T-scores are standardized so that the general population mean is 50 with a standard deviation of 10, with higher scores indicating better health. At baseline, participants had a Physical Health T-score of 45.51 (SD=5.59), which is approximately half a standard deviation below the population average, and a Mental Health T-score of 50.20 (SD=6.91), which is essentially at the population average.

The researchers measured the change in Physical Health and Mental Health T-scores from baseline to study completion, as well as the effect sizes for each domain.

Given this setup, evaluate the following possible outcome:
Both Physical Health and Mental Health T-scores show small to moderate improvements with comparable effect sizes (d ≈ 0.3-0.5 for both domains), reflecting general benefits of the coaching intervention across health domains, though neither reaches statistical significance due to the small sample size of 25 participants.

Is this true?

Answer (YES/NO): NO